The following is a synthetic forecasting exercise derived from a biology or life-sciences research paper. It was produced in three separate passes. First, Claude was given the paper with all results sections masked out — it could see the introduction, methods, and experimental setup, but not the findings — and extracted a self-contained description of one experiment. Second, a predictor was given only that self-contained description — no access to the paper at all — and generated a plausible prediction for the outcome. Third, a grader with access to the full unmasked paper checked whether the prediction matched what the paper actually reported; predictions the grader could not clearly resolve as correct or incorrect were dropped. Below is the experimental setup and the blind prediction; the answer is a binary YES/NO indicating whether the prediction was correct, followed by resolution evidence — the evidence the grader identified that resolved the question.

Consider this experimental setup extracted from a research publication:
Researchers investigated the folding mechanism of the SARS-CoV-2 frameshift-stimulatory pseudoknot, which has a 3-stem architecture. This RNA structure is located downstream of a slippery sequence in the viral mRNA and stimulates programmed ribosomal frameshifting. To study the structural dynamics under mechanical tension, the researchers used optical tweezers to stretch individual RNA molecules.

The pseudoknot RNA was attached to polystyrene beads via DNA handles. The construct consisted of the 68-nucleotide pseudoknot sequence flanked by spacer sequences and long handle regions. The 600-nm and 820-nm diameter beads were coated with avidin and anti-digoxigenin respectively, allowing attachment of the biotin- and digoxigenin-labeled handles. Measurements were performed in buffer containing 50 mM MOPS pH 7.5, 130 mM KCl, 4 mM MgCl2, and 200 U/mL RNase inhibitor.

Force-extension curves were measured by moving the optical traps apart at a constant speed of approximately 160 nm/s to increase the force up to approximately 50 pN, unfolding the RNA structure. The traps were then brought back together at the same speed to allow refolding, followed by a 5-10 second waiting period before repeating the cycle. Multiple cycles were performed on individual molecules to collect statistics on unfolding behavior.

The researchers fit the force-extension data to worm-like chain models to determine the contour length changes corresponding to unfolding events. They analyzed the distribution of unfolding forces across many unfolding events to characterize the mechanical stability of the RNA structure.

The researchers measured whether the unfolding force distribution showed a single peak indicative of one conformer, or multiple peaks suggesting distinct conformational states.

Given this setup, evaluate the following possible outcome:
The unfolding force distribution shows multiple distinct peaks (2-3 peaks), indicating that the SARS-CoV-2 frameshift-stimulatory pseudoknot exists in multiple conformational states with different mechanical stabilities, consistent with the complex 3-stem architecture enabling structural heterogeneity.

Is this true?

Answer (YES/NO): YES